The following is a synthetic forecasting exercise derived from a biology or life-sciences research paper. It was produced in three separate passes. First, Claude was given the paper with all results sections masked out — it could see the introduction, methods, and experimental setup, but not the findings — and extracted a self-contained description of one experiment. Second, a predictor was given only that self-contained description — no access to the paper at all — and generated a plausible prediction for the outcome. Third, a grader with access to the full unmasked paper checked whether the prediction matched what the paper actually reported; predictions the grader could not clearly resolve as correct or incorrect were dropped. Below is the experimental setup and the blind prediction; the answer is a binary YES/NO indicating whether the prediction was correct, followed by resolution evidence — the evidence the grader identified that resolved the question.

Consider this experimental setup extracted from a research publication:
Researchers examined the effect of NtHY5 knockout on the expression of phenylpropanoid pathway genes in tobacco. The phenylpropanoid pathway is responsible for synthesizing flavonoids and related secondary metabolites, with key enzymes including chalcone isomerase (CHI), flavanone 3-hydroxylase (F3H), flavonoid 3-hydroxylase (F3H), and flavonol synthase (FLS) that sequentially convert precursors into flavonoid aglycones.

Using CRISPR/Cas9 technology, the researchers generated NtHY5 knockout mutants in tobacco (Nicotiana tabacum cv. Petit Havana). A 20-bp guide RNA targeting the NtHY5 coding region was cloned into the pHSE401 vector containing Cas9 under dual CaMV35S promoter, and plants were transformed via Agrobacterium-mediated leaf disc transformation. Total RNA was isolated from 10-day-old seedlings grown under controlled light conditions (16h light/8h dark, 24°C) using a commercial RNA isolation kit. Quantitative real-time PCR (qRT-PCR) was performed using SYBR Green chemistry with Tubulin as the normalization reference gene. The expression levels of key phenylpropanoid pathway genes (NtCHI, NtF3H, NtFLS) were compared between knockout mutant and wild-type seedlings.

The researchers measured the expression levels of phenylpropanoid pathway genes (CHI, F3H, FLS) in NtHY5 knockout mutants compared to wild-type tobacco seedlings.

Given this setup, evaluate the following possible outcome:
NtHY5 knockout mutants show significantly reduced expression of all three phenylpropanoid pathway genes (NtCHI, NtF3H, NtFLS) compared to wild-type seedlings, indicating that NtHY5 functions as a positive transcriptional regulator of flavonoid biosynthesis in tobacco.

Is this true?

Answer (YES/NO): NO